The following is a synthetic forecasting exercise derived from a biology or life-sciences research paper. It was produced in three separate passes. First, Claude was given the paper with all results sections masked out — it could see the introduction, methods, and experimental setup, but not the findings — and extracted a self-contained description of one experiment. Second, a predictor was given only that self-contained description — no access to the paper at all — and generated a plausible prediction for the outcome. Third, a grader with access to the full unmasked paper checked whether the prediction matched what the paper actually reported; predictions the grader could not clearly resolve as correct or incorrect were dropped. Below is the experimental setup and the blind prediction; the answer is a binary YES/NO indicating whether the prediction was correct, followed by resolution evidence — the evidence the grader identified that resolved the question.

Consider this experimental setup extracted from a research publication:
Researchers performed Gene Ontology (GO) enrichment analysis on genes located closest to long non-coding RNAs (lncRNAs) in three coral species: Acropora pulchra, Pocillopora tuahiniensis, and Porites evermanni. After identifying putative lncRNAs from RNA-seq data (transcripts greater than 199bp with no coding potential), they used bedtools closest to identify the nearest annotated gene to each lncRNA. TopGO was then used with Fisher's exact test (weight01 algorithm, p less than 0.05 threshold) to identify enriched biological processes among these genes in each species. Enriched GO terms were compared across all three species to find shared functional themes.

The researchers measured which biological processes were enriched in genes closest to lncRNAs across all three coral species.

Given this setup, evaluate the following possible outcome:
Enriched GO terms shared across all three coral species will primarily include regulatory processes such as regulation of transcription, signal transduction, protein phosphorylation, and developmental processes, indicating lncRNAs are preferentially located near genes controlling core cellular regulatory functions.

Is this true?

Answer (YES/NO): NO